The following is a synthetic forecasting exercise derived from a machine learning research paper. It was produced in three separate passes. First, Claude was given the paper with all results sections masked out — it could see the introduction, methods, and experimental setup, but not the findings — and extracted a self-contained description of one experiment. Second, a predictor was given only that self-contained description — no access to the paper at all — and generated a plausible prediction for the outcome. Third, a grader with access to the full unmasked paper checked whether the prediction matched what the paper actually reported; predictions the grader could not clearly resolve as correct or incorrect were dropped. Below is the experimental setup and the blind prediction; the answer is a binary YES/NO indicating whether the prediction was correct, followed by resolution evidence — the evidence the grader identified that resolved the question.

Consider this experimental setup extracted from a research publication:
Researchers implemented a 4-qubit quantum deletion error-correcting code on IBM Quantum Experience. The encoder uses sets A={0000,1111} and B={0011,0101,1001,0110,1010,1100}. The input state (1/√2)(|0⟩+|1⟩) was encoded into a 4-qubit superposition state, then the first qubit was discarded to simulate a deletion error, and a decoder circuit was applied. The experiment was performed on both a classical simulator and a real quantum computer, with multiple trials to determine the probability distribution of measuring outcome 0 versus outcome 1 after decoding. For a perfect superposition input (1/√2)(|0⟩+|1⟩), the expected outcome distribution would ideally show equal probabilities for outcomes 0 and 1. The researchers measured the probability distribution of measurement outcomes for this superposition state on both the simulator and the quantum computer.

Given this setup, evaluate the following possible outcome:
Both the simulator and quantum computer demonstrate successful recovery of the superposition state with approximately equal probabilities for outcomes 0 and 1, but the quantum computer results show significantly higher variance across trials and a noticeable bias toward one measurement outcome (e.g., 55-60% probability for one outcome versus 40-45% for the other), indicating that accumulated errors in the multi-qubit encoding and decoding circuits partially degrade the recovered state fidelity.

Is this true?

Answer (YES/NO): NO